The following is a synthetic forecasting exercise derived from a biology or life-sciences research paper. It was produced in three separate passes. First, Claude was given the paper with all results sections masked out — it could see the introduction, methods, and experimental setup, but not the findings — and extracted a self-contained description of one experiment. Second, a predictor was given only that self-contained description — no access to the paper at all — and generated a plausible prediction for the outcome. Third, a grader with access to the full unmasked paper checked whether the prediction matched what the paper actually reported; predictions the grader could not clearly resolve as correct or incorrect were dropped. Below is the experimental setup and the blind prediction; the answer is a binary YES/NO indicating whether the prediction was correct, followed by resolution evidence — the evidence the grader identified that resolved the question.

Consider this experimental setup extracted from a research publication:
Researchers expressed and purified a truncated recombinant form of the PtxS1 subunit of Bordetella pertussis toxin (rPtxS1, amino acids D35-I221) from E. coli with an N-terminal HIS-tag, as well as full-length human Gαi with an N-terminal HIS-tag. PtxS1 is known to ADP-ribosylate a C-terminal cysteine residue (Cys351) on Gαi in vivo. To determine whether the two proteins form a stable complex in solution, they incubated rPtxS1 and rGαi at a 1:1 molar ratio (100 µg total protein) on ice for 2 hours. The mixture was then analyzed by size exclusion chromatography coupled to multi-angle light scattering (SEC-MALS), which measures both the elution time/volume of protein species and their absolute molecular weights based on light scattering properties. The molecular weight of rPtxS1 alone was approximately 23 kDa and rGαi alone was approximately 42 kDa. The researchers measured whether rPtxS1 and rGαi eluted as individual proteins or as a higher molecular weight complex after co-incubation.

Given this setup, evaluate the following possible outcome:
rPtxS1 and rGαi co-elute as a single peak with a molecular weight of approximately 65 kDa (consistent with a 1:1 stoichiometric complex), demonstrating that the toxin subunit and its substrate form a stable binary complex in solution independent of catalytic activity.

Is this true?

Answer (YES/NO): NO